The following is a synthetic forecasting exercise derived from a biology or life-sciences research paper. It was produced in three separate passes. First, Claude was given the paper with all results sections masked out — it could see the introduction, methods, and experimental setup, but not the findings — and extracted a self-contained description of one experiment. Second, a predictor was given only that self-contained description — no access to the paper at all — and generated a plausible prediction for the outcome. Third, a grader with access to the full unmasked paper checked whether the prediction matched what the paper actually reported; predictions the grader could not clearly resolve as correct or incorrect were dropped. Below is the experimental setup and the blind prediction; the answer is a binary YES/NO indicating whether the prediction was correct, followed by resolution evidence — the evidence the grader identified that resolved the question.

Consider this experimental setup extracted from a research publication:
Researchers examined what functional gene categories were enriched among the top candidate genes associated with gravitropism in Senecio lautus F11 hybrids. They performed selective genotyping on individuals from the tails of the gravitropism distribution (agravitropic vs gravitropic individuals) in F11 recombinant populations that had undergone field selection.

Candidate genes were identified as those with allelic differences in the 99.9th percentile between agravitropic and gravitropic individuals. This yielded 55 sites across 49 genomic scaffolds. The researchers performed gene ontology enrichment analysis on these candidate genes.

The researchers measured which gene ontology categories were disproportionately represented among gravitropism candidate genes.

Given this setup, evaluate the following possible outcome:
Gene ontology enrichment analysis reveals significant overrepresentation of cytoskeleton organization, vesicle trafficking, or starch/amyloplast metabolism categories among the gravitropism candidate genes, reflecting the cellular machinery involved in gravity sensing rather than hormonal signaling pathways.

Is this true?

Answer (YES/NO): NO